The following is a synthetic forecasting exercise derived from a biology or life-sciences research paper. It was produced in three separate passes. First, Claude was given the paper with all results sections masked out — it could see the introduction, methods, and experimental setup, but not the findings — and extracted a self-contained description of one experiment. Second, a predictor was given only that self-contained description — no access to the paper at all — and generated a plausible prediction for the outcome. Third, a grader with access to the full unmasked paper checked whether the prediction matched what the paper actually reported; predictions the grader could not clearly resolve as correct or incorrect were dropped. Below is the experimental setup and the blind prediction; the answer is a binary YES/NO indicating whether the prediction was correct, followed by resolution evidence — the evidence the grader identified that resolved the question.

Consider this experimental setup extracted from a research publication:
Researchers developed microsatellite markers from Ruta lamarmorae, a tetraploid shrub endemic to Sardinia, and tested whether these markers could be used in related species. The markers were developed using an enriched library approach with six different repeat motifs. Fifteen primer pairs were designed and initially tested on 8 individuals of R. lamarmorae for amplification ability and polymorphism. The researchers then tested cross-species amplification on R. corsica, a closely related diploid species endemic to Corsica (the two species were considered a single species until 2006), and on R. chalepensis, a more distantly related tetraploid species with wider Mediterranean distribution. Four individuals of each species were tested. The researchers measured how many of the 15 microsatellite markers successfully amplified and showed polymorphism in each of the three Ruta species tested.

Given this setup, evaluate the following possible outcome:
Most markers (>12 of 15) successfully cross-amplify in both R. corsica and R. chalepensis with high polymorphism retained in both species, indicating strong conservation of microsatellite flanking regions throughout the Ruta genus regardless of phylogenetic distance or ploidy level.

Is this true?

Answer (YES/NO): NO